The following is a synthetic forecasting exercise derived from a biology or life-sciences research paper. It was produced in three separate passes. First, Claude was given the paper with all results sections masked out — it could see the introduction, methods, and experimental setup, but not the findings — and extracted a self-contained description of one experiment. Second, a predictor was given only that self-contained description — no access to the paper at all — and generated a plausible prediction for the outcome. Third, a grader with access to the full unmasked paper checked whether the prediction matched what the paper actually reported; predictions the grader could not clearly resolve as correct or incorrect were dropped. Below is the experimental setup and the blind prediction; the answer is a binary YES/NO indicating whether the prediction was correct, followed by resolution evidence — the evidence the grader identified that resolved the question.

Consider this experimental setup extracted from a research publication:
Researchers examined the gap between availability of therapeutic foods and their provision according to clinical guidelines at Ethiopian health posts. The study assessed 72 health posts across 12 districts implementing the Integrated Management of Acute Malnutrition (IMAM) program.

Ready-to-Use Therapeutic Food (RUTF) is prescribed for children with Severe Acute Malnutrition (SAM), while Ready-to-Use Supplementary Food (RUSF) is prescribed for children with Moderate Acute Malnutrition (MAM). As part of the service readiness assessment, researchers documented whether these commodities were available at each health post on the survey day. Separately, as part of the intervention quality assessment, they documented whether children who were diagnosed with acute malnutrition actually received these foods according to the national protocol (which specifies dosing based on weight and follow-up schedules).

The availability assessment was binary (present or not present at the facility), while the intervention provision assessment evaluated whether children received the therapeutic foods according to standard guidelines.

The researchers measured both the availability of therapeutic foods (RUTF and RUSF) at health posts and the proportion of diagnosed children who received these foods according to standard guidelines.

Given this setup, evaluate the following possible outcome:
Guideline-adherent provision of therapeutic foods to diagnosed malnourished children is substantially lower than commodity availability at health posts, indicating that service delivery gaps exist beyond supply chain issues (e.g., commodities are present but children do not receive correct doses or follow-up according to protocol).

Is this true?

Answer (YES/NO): NO